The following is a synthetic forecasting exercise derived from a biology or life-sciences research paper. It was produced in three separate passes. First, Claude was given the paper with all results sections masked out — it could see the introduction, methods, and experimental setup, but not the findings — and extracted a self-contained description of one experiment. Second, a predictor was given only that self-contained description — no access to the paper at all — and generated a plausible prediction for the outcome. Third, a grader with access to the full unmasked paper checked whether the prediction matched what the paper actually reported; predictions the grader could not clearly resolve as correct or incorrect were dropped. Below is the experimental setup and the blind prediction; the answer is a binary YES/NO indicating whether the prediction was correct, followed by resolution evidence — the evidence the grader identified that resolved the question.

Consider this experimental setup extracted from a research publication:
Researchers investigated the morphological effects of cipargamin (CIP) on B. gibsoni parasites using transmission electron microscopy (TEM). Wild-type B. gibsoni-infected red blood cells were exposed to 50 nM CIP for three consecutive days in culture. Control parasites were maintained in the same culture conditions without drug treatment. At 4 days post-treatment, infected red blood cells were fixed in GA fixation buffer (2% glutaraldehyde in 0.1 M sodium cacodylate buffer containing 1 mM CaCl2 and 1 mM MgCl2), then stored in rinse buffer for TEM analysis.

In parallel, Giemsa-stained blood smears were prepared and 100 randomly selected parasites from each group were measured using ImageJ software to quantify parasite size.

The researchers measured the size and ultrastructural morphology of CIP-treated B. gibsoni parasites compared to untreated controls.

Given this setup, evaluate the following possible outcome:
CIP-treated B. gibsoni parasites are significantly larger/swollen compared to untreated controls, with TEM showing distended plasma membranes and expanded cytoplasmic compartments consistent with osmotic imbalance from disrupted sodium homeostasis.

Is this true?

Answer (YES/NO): YES